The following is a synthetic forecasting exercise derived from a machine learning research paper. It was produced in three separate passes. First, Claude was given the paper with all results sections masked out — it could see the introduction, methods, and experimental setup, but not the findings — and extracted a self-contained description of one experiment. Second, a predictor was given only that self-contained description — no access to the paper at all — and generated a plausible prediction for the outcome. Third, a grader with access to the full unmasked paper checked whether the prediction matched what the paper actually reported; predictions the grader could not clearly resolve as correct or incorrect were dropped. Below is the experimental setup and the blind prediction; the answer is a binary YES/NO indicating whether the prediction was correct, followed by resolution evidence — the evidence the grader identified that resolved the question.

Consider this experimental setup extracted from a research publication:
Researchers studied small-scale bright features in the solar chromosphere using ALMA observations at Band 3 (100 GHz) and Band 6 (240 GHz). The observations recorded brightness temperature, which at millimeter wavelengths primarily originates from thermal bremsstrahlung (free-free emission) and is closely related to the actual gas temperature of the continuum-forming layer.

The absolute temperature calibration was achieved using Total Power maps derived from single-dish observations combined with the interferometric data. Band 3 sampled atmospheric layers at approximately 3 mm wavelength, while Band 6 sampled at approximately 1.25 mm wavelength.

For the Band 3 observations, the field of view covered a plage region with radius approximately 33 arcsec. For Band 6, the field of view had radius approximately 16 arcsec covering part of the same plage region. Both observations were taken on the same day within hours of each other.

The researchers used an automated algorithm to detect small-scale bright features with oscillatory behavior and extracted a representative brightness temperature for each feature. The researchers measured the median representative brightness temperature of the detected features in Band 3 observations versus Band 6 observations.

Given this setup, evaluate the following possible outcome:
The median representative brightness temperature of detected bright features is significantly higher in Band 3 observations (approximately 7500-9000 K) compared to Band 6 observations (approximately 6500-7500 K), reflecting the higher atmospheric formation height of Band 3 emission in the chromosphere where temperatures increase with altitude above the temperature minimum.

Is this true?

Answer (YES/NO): NO